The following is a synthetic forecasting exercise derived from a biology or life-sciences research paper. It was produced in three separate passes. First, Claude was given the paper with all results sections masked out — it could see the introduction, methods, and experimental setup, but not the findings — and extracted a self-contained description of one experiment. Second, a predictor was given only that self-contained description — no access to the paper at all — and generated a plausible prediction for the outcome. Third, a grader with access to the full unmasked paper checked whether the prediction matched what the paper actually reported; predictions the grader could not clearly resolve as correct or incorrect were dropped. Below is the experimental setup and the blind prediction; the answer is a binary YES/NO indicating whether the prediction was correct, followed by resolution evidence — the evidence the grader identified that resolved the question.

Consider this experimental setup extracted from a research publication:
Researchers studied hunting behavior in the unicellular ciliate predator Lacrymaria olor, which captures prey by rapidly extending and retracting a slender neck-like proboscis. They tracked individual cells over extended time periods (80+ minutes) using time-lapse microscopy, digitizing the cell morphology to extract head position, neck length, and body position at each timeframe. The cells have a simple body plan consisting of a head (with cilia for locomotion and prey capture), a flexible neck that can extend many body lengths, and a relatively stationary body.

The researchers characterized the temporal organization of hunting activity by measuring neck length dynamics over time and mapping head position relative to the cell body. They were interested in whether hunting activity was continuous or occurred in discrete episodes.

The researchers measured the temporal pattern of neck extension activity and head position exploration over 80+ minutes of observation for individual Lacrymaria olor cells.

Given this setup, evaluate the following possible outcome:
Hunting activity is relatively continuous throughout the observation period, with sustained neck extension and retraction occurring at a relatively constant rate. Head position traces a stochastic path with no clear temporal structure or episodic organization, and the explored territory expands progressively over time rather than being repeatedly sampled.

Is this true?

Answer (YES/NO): NO